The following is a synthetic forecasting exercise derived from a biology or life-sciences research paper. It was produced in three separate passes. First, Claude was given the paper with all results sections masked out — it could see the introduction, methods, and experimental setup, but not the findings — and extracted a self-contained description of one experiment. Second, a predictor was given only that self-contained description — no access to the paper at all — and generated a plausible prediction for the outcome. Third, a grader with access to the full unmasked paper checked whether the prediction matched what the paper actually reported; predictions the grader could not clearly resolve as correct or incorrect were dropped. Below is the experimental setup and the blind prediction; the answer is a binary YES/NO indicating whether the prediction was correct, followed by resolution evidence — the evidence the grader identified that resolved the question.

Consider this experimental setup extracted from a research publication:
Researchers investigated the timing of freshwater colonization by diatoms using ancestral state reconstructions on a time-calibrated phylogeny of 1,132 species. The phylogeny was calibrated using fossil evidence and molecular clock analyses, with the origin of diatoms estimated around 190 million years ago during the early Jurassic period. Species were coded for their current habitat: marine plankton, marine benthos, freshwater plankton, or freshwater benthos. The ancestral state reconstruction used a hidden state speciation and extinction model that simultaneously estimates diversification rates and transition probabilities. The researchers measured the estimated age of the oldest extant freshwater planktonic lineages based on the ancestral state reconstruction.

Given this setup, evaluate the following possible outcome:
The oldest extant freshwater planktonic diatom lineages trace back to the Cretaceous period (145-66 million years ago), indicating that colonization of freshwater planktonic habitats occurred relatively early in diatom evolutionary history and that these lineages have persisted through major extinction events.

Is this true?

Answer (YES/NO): NO